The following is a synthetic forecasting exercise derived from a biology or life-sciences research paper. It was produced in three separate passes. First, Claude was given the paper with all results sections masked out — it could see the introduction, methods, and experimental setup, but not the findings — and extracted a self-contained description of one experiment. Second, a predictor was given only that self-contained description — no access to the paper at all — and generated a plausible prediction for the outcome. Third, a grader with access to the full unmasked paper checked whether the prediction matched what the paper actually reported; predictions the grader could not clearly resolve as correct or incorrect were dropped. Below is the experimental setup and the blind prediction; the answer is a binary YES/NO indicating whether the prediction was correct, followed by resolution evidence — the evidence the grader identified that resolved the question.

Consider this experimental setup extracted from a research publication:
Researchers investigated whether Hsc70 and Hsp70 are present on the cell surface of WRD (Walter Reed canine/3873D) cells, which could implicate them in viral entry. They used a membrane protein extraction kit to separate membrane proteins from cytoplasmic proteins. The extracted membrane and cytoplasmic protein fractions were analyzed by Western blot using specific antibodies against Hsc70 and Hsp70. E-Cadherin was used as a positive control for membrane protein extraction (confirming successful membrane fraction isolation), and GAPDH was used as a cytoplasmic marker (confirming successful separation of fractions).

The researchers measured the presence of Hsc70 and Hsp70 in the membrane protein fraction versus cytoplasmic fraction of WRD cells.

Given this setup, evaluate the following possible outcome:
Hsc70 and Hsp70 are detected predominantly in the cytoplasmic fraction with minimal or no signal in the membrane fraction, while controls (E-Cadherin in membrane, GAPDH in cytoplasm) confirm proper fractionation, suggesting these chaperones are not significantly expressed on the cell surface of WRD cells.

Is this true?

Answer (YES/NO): NO